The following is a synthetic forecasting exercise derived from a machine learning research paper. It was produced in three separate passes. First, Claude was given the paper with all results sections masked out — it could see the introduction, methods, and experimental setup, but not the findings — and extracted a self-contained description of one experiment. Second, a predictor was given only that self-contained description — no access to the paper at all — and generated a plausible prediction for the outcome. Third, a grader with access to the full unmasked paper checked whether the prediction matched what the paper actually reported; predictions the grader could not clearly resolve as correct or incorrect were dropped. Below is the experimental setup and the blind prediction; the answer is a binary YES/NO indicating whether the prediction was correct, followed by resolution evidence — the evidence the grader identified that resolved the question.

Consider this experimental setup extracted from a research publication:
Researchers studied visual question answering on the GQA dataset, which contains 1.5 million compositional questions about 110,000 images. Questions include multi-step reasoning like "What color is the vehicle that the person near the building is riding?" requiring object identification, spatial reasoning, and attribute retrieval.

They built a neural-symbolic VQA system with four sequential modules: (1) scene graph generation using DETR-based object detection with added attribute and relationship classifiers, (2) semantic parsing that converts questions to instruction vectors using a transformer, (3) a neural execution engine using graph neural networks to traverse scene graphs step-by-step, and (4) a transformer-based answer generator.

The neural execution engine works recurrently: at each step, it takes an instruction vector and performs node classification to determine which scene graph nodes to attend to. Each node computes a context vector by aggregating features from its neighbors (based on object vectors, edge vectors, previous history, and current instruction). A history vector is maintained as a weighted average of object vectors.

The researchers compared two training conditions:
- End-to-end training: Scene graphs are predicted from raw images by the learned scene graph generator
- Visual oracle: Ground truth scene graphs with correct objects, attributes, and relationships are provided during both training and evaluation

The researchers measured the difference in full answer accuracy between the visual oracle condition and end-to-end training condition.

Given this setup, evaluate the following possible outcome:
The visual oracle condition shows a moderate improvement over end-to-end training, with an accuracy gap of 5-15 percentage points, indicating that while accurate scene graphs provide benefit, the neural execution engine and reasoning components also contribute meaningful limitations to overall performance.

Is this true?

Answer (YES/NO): NO